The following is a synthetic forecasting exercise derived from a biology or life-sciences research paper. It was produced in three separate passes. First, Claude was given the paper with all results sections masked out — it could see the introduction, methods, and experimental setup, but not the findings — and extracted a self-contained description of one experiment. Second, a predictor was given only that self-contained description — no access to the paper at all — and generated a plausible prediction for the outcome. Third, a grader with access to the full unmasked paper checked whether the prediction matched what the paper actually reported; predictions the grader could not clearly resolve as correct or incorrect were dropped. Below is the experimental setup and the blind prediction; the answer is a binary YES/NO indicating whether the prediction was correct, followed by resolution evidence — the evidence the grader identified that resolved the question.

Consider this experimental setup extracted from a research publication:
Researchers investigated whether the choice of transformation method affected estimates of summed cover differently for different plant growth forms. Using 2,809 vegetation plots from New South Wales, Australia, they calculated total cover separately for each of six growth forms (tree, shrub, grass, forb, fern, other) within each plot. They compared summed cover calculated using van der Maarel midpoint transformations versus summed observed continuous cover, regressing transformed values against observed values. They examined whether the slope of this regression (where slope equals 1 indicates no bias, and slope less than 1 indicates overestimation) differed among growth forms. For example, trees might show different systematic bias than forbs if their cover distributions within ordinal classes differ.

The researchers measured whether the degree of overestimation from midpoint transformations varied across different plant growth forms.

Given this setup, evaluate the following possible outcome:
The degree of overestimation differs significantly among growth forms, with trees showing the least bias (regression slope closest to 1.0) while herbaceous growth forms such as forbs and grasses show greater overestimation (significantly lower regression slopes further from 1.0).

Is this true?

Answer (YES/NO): YES